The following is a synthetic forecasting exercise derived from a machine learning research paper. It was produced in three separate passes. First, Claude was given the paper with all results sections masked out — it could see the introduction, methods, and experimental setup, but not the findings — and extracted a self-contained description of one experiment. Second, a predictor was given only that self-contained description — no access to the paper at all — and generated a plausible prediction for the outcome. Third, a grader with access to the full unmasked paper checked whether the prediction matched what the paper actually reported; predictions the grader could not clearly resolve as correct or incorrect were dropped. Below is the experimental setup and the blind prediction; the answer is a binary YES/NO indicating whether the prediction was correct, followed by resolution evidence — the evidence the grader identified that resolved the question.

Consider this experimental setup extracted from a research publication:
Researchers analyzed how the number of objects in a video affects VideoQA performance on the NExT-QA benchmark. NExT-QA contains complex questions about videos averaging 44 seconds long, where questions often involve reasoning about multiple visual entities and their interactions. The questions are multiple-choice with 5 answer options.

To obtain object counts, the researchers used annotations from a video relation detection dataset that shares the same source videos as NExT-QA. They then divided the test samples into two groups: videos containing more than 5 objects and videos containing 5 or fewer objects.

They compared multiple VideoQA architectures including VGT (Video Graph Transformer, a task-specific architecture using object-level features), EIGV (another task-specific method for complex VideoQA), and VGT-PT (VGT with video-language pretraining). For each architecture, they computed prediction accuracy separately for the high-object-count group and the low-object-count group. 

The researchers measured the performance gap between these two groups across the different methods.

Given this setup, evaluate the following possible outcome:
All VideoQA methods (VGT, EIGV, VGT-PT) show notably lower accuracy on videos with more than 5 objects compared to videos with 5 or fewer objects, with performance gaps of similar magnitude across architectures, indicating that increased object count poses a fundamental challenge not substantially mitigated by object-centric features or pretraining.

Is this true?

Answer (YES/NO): NO